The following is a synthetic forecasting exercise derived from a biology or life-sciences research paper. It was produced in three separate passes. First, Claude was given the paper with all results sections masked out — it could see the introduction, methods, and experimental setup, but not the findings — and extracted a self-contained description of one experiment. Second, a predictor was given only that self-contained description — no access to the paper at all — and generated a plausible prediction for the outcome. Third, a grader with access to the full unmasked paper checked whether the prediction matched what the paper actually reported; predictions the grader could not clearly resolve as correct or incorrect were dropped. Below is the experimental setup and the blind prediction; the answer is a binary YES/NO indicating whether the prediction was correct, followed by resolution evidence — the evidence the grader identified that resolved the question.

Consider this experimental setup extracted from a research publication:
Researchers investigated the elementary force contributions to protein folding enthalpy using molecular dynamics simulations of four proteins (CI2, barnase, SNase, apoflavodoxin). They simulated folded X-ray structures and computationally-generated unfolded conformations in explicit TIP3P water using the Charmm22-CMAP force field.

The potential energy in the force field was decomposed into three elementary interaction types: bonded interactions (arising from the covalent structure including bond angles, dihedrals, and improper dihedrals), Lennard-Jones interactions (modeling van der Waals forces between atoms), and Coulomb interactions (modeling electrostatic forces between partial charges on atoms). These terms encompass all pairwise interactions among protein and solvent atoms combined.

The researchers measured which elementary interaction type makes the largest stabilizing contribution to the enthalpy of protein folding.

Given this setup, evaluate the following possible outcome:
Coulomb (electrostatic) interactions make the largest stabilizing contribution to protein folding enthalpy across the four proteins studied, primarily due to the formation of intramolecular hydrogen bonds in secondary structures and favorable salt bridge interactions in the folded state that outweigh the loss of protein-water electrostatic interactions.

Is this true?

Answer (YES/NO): NO